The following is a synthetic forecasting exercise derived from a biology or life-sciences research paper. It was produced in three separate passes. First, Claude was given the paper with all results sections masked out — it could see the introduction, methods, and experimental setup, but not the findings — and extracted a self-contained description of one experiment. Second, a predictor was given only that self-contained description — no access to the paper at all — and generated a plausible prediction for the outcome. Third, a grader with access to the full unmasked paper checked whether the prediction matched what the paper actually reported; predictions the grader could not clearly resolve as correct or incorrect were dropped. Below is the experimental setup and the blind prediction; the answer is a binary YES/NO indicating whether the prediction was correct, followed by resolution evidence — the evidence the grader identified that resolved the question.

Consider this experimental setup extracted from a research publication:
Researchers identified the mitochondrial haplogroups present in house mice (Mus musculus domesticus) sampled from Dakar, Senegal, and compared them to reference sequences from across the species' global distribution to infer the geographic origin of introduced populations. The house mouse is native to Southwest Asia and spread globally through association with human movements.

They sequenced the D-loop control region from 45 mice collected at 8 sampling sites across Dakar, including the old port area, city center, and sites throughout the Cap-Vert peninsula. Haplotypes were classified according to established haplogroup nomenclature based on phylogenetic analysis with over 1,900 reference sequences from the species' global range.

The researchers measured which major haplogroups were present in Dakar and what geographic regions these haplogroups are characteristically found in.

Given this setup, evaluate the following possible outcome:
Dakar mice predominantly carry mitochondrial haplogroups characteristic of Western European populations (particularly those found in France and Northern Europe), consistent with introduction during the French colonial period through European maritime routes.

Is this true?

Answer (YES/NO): YES